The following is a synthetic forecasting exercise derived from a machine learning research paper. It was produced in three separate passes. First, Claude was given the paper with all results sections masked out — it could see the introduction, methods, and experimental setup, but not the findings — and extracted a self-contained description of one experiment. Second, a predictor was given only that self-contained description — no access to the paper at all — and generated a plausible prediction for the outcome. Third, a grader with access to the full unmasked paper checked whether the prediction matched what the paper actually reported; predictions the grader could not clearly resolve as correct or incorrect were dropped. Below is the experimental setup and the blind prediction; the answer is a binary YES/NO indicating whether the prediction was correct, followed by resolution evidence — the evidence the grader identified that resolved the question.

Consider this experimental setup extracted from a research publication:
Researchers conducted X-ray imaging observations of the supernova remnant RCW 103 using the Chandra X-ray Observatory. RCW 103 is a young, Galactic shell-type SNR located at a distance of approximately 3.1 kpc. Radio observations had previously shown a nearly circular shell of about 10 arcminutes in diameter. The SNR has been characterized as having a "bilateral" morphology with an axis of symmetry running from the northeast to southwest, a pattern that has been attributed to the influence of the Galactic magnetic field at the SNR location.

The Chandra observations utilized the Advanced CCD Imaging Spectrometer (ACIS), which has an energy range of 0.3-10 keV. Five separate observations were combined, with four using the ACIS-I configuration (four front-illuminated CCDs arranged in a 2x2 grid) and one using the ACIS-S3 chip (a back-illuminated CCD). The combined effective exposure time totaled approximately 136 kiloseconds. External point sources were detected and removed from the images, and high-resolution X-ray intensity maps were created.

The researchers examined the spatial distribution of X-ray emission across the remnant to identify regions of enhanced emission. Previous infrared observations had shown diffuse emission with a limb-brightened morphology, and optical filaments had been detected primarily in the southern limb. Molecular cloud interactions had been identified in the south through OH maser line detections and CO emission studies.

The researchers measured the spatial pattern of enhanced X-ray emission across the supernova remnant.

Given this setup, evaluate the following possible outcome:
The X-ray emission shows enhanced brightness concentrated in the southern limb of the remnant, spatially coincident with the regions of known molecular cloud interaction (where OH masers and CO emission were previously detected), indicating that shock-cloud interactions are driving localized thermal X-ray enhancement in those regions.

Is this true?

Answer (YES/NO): NO